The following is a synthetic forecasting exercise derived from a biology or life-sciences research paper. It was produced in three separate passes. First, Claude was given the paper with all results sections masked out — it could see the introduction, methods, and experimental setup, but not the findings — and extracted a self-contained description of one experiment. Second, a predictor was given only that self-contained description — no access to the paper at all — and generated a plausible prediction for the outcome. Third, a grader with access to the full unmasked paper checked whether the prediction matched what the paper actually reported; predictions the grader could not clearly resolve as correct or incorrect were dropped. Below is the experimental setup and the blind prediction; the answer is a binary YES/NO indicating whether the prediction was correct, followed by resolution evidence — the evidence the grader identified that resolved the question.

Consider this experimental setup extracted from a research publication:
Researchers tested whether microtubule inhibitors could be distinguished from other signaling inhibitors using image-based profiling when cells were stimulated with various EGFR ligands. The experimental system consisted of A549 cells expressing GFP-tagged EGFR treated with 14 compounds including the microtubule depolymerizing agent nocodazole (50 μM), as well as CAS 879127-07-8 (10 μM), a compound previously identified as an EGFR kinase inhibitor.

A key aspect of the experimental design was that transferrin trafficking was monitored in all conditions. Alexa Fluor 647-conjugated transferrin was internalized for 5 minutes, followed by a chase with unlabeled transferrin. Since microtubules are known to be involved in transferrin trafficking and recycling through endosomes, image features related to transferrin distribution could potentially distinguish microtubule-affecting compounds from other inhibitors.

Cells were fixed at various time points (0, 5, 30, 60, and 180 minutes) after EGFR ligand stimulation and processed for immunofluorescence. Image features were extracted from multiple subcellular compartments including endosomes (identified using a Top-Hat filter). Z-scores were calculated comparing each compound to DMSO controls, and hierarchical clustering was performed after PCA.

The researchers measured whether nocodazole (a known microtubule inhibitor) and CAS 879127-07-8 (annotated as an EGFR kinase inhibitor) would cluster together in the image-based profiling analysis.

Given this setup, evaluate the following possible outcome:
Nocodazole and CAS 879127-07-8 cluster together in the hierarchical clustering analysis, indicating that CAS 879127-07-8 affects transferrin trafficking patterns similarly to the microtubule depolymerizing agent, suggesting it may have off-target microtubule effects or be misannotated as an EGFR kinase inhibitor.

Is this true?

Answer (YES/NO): YES